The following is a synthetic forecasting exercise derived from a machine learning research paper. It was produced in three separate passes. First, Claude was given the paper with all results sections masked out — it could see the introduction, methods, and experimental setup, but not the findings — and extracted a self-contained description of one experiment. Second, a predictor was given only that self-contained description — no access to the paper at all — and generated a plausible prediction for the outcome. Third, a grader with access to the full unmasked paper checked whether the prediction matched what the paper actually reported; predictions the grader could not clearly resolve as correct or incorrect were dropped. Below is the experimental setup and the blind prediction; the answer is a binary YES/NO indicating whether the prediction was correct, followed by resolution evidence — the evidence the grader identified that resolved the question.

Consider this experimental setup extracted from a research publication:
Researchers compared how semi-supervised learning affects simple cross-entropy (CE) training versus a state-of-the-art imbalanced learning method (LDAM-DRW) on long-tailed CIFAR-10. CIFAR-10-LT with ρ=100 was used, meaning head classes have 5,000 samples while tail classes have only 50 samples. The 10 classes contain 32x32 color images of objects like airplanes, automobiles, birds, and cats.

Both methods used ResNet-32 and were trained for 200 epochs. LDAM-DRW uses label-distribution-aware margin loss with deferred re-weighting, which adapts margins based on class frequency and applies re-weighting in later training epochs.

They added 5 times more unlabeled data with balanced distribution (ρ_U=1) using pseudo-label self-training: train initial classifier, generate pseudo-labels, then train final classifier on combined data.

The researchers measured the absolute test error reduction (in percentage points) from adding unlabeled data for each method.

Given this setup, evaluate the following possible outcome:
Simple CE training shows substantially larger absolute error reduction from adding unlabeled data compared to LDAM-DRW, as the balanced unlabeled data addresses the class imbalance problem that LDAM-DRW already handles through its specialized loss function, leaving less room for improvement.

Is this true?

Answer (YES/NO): YES